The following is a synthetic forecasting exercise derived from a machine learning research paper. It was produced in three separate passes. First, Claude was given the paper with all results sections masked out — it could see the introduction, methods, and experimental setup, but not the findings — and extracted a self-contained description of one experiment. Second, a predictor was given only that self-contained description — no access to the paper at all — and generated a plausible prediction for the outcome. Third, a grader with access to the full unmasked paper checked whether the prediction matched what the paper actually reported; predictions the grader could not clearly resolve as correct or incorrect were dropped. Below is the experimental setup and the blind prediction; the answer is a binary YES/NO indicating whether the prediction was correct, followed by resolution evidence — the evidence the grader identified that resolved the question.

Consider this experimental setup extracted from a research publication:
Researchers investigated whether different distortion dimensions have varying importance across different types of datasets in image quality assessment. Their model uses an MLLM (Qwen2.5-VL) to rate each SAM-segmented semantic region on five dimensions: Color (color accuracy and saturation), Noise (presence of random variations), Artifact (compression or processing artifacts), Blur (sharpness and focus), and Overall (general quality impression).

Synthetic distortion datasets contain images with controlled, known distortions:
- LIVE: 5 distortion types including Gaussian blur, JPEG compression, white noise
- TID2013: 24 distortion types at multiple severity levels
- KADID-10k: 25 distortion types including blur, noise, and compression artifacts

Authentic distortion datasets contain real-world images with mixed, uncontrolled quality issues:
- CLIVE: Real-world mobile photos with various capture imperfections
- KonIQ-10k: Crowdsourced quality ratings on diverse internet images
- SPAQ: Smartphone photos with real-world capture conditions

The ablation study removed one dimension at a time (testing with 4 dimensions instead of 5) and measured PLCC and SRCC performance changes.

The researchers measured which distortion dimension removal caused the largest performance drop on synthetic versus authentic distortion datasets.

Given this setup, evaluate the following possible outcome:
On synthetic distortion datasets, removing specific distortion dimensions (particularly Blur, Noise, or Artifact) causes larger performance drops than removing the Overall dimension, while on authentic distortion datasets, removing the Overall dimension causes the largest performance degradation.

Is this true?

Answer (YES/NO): NO